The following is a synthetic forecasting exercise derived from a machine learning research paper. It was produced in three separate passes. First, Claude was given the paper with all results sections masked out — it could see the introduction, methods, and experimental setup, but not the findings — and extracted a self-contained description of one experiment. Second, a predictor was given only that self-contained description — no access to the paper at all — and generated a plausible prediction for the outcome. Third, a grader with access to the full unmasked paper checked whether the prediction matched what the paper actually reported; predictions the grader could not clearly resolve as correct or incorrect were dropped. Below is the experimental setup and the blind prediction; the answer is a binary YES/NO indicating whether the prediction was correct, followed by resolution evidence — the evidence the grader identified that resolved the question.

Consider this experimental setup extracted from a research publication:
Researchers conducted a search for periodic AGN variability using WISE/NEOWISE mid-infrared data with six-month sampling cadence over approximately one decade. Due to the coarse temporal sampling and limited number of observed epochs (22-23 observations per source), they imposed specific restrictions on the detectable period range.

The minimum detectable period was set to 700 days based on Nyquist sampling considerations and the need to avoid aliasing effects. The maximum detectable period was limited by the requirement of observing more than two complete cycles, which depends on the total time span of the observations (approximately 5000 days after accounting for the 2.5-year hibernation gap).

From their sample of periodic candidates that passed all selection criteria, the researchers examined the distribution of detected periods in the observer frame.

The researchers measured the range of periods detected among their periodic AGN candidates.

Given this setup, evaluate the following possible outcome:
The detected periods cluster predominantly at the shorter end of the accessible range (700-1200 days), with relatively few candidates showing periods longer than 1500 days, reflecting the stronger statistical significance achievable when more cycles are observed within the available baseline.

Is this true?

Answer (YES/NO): NO